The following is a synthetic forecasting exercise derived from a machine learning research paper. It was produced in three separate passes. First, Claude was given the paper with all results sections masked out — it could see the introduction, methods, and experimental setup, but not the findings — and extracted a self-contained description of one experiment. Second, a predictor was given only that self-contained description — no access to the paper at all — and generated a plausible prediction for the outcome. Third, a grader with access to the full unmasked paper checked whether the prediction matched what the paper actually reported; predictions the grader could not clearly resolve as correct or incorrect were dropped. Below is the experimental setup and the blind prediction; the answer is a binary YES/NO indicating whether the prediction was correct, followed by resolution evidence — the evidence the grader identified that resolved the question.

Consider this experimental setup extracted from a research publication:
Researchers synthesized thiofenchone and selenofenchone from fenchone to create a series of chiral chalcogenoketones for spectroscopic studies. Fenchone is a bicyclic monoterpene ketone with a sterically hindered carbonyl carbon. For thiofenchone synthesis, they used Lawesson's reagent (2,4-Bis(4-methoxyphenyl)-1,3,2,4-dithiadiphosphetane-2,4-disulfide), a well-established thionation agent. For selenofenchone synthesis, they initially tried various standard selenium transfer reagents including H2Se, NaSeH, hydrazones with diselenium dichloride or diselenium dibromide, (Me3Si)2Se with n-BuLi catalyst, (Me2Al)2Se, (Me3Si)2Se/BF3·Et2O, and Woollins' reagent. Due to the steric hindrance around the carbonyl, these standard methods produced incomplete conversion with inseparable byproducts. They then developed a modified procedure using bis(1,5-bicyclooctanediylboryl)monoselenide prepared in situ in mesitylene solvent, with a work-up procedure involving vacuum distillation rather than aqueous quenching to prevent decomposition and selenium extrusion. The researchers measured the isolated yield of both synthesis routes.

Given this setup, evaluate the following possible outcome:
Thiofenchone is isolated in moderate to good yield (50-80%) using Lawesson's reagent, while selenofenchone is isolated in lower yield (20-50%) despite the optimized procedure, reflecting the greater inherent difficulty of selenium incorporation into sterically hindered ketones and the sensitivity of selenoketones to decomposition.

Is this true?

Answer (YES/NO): NO